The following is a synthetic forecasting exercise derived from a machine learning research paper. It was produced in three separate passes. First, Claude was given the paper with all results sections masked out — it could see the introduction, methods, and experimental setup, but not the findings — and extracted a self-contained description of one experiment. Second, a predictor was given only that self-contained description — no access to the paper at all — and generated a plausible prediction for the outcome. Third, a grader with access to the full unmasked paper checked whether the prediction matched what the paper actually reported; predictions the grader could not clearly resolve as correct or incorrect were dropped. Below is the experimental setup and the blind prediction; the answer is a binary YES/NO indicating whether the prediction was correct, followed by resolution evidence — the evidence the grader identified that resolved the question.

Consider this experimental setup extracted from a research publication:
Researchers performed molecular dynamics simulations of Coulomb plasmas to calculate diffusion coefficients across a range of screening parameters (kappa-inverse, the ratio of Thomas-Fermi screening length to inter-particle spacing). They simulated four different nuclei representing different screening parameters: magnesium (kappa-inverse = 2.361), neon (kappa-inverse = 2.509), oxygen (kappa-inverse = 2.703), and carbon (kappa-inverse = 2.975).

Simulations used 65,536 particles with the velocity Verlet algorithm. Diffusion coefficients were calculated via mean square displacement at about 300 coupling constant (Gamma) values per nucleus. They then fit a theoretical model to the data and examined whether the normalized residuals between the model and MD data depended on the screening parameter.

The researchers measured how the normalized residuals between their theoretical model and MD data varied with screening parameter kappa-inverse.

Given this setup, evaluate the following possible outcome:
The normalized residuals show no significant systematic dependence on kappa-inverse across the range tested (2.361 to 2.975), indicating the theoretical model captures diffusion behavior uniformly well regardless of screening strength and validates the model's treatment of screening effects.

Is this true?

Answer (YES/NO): NO